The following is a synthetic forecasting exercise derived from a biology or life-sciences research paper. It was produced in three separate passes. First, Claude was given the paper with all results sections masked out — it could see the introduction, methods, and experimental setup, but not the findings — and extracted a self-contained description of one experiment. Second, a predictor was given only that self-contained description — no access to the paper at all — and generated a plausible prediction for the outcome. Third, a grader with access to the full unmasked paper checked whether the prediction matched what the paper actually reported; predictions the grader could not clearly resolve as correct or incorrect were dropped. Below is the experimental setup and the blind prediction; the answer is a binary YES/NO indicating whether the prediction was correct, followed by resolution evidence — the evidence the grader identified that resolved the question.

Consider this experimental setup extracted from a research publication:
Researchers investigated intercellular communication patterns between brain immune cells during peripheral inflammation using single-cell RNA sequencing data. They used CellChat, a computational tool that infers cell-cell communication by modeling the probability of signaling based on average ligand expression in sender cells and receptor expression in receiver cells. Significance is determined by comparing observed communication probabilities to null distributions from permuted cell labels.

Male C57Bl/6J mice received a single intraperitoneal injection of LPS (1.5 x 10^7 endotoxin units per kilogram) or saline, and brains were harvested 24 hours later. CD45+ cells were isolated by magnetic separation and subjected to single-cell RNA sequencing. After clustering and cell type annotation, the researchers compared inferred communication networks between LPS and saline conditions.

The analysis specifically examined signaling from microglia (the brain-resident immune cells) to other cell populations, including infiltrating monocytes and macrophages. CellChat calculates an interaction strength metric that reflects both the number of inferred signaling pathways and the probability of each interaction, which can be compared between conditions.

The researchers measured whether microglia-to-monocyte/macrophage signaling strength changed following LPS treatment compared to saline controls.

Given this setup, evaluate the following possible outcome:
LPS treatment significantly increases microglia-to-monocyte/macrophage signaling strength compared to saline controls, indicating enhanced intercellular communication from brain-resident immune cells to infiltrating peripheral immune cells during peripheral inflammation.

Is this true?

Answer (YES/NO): YES